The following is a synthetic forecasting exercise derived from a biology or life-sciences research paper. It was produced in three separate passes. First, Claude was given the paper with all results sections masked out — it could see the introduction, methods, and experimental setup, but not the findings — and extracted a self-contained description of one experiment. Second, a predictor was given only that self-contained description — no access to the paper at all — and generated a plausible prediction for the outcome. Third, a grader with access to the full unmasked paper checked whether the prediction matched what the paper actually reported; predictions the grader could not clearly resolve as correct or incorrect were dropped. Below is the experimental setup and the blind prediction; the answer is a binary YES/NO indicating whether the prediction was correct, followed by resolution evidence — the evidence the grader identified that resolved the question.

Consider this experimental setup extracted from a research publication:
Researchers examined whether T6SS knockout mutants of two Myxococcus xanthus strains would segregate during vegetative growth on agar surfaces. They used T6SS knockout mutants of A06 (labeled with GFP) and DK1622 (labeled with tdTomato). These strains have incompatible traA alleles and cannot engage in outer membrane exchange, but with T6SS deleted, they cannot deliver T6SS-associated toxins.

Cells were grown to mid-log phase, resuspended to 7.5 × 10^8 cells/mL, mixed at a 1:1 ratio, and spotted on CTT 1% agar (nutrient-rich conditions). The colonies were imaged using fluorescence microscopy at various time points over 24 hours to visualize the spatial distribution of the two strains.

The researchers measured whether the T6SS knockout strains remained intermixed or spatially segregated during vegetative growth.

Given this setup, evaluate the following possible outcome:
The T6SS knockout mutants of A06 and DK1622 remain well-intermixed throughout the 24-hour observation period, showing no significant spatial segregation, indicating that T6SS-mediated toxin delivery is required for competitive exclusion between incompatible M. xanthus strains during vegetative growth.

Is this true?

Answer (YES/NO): NO